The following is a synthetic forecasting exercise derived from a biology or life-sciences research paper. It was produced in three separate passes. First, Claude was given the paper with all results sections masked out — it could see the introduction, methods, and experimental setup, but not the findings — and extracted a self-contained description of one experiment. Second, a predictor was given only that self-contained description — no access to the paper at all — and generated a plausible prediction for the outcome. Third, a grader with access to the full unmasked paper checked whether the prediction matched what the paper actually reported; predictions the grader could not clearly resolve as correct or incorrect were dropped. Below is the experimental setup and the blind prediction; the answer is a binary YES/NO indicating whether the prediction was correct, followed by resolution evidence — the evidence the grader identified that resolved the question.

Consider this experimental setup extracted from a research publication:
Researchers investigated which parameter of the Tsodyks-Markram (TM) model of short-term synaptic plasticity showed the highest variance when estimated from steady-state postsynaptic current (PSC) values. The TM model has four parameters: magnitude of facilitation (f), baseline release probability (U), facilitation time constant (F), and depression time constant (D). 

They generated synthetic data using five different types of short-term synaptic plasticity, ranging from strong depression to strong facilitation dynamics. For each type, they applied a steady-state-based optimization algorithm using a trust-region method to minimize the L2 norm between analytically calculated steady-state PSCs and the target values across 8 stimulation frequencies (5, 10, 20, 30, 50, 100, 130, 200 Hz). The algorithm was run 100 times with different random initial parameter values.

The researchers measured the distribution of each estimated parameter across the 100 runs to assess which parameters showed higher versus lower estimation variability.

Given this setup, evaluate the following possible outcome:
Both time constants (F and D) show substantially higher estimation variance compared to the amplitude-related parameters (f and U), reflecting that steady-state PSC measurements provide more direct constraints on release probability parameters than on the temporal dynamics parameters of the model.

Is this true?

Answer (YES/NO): NO